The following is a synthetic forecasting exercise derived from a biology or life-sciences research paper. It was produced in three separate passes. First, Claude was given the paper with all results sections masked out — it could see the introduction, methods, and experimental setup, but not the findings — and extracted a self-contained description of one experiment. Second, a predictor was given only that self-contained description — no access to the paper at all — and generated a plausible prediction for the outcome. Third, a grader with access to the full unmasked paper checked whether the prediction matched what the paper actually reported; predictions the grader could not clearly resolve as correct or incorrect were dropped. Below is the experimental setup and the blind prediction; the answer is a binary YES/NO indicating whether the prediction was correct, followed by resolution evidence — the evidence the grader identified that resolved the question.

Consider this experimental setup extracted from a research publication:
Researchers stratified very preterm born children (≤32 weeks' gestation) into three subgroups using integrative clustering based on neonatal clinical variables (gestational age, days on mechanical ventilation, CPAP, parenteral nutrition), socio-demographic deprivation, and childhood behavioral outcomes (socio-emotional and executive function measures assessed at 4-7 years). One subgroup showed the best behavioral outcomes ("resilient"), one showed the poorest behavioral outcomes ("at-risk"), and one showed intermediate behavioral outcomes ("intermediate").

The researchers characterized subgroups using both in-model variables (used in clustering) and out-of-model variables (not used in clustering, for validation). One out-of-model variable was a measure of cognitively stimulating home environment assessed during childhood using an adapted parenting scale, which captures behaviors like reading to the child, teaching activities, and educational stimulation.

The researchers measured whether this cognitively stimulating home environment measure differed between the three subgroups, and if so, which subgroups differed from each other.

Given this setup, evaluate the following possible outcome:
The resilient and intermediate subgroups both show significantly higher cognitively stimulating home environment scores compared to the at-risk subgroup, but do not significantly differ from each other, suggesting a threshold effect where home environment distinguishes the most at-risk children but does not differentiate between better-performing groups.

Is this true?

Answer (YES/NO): NO